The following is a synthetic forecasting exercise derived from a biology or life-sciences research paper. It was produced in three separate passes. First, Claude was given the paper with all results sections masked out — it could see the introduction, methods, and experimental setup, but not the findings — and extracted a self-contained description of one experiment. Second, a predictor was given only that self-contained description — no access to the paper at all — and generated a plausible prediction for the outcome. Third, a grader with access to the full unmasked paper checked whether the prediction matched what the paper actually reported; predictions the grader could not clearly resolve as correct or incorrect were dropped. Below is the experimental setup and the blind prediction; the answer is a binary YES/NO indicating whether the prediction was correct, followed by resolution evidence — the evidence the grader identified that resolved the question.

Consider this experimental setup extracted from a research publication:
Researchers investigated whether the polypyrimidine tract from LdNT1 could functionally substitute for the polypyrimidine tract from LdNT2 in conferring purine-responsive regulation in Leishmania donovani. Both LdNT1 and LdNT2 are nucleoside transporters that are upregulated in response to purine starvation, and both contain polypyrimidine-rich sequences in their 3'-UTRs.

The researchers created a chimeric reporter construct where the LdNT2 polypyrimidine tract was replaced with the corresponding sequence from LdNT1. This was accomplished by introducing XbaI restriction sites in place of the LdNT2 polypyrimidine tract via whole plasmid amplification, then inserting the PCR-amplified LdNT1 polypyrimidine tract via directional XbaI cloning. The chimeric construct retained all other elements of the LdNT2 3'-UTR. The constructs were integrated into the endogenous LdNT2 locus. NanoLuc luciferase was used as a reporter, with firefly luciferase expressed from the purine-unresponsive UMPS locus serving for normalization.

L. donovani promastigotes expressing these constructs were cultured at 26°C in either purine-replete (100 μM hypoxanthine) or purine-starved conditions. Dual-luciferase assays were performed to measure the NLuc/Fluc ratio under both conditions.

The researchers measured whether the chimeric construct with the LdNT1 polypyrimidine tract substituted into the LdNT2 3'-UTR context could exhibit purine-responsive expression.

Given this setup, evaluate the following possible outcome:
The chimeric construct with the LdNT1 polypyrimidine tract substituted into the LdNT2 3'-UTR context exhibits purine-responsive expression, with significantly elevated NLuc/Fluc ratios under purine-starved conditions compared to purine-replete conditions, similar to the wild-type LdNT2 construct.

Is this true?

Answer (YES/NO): NO